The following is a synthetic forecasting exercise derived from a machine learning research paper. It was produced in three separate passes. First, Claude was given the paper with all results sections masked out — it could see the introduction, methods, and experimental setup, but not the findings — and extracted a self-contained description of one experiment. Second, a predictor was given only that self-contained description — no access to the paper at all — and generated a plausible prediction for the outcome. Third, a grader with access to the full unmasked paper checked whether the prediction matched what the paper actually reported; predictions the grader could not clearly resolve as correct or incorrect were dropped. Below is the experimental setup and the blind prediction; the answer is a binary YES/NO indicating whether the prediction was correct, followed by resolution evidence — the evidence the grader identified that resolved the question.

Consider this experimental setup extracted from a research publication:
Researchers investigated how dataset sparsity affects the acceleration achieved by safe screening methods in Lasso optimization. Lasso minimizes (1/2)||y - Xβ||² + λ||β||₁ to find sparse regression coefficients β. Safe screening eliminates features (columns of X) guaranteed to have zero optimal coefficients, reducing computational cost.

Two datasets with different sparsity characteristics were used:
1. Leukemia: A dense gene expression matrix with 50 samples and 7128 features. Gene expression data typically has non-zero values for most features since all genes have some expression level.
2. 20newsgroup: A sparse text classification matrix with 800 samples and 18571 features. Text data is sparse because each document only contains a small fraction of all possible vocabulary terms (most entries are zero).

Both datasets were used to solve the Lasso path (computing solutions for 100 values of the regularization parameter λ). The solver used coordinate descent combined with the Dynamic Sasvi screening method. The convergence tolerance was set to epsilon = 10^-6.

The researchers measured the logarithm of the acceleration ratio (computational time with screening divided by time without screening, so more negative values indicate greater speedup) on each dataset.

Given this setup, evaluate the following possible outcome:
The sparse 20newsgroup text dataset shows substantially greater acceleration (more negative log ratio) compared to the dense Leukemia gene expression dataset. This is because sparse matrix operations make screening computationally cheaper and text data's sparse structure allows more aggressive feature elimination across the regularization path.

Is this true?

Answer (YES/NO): NO